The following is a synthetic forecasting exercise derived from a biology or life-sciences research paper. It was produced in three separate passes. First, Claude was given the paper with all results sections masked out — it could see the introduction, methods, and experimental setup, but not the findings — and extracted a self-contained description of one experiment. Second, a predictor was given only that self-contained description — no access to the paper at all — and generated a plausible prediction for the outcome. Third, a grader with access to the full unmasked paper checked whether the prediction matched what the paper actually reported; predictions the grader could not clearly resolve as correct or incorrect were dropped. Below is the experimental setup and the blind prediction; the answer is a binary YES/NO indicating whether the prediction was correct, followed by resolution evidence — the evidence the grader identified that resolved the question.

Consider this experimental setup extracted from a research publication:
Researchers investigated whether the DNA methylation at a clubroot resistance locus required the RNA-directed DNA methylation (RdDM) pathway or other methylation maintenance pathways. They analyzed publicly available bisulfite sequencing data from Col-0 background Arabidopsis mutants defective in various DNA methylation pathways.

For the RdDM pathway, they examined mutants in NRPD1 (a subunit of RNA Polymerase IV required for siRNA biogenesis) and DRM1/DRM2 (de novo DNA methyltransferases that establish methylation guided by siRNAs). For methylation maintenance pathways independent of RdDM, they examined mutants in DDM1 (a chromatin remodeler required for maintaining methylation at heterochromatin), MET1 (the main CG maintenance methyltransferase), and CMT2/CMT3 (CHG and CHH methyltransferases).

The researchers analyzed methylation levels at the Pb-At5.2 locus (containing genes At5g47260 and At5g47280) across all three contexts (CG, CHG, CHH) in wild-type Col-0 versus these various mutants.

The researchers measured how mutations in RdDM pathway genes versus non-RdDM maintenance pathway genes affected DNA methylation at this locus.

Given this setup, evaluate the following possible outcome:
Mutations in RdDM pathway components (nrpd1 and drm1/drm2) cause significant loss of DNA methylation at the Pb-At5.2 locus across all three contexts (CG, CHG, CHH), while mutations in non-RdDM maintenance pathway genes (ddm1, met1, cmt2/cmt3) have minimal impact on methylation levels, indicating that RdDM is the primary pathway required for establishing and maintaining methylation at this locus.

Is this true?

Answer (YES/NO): NO